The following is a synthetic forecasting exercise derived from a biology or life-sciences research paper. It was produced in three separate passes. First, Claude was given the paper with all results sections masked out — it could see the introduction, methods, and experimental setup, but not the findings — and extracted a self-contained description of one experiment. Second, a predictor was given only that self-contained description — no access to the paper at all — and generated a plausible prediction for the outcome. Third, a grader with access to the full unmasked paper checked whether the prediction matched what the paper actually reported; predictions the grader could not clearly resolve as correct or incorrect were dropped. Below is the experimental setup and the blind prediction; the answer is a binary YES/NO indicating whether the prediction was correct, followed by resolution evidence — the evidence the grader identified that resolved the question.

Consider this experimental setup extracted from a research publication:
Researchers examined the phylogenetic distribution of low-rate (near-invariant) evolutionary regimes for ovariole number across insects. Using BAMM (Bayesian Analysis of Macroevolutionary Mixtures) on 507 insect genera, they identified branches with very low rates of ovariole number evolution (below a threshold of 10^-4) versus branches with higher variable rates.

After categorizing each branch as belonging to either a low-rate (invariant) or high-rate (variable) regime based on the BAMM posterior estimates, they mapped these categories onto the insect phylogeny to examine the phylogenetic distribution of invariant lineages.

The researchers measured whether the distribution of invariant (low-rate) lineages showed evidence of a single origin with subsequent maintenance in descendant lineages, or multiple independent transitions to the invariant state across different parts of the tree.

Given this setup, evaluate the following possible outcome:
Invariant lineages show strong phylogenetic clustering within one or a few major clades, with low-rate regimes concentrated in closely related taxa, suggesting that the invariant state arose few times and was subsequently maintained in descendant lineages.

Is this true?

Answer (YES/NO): NO